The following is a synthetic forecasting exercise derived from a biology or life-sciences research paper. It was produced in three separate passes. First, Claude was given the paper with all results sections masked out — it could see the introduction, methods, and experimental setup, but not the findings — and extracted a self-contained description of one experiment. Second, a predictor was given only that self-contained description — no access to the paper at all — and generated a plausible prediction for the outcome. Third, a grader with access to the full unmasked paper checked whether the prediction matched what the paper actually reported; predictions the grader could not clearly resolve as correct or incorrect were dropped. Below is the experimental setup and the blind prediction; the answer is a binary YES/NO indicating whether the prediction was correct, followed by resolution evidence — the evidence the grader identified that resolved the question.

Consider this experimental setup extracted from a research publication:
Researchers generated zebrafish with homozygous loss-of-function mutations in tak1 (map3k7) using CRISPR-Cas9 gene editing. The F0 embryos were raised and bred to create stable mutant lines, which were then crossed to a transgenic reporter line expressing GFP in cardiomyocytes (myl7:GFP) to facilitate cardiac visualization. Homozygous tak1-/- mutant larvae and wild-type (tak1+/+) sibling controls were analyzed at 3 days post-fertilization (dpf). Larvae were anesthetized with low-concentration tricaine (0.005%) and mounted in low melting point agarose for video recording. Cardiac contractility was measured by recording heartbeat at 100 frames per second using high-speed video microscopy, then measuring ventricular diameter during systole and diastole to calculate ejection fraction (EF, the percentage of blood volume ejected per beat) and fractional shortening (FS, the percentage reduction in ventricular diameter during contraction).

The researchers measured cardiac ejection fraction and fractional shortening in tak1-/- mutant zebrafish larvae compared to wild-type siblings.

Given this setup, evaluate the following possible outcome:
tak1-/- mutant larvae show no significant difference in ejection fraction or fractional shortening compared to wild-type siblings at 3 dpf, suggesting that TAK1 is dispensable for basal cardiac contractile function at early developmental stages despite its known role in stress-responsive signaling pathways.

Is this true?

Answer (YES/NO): NO